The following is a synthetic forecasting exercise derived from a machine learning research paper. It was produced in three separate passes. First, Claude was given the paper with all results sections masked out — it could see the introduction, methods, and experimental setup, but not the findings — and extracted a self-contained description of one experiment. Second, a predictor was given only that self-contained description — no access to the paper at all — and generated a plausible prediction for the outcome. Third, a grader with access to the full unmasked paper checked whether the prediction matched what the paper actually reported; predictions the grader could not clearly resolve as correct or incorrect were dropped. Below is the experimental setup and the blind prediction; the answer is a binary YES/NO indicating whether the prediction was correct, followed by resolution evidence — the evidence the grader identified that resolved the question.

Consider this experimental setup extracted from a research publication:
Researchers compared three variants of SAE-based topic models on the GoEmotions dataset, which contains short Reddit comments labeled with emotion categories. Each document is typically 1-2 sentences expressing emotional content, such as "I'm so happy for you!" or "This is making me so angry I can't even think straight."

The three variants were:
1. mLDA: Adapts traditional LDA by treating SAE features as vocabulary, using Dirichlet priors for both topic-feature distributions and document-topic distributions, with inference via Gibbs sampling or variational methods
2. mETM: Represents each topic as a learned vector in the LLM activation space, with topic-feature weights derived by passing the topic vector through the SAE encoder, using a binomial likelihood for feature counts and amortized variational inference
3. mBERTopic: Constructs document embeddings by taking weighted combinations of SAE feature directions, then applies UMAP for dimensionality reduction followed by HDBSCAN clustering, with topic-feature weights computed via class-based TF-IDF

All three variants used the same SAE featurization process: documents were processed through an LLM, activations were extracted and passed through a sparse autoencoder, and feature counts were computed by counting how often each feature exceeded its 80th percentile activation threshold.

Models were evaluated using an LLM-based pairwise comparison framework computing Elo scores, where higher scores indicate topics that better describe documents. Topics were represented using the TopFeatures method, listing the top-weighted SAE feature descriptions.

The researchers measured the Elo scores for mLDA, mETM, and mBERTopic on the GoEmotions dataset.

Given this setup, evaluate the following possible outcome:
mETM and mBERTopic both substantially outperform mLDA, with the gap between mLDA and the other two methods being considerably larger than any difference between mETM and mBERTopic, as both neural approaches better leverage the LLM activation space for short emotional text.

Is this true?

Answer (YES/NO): NO